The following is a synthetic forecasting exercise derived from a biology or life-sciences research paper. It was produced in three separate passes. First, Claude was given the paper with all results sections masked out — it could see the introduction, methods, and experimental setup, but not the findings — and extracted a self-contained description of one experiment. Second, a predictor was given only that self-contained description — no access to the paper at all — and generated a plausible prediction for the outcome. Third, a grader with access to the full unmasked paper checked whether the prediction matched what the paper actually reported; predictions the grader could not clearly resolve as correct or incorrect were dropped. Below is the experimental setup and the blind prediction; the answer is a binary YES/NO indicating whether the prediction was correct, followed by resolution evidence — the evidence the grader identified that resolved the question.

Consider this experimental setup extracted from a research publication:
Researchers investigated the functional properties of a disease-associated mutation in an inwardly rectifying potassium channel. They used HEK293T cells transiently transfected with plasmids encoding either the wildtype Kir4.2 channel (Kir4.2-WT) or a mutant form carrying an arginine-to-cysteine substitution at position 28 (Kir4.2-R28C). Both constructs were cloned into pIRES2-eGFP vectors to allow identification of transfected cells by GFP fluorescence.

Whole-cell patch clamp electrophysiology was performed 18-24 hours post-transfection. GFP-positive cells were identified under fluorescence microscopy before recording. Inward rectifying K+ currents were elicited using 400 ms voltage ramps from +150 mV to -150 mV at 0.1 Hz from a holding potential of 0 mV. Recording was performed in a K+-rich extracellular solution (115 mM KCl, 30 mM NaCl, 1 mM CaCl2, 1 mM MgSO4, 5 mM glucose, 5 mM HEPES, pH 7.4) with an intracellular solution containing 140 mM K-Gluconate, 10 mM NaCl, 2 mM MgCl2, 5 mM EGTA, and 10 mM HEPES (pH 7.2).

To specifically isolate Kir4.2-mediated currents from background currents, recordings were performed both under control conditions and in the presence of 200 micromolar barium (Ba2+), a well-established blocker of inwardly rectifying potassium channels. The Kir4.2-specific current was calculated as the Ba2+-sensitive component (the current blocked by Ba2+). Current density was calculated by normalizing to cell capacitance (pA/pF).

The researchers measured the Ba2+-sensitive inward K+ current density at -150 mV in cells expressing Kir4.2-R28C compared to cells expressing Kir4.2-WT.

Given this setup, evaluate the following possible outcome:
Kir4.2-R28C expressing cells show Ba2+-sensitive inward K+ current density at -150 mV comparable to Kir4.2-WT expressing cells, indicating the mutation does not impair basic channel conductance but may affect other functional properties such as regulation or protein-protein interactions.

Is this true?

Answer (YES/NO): NO